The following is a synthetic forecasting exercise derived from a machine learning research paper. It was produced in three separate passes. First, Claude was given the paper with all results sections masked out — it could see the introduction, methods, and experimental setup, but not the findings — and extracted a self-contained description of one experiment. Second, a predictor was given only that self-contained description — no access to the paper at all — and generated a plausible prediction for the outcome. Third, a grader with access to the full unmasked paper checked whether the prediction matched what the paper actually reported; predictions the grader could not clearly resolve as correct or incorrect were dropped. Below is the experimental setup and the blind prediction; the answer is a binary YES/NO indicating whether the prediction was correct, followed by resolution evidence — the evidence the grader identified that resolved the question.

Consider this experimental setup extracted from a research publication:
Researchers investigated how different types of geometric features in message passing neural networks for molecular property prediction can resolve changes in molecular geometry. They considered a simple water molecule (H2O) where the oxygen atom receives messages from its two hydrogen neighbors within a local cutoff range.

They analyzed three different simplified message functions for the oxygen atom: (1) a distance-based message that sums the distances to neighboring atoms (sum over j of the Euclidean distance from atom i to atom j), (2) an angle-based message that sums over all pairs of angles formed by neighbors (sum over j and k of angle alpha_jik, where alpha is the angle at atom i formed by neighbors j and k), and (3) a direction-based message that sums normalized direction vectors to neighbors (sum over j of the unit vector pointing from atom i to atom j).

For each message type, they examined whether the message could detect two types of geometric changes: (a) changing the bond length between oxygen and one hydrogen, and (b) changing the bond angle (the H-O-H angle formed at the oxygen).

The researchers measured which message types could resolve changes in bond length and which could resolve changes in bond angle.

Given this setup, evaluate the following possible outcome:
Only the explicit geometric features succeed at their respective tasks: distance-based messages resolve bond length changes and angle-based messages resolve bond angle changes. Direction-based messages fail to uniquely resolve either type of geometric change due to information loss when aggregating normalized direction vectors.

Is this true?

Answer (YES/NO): NO